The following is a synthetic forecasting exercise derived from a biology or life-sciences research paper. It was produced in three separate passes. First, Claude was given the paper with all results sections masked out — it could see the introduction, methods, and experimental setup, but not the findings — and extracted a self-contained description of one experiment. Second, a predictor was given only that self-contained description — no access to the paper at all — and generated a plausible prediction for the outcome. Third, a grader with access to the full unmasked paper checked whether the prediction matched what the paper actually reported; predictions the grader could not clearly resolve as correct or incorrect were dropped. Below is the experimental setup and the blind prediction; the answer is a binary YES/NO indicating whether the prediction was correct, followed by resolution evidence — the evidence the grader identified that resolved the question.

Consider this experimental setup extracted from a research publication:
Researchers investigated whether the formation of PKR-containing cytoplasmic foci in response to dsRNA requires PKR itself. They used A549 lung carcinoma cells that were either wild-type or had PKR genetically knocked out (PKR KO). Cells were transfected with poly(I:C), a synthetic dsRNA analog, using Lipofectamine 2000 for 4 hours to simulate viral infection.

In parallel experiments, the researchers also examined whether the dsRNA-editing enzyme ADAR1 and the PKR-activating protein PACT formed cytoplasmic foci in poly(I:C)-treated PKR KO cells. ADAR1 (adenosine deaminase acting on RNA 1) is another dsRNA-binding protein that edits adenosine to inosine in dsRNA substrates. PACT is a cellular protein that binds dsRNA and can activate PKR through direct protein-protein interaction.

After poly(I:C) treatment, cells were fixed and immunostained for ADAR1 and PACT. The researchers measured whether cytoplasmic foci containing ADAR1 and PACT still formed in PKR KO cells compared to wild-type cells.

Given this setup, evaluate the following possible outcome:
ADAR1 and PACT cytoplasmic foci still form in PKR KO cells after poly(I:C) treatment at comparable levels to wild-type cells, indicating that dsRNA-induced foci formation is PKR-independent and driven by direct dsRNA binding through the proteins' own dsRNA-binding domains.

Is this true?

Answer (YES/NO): YES